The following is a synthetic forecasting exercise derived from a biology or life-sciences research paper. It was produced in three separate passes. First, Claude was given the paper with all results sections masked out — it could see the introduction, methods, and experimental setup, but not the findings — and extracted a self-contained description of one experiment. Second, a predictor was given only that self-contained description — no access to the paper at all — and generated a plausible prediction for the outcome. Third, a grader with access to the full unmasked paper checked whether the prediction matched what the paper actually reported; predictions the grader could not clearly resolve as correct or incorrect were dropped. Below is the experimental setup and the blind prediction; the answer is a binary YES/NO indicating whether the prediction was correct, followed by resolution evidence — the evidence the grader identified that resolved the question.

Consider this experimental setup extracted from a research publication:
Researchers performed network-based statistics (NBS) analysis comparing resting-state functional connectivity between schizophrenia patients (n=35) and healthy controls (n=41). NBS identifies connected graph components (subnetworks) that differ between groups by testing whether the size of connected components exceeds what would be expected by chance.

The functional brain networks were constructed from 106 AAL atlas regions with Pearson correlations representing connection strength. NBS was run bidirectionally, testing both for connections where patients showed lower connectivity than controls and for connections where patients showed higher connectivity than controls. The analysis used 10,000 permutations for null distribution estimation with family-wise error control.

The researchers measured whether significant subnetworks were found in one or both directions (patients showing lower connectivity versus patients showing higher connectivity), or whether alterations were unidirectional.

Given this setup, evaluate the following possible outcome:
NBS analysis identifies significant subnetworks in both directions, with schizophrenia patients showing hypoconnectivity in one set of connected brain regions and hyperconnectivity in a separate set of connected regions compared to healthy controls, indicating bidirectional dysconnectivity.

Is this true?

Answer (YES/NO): NO